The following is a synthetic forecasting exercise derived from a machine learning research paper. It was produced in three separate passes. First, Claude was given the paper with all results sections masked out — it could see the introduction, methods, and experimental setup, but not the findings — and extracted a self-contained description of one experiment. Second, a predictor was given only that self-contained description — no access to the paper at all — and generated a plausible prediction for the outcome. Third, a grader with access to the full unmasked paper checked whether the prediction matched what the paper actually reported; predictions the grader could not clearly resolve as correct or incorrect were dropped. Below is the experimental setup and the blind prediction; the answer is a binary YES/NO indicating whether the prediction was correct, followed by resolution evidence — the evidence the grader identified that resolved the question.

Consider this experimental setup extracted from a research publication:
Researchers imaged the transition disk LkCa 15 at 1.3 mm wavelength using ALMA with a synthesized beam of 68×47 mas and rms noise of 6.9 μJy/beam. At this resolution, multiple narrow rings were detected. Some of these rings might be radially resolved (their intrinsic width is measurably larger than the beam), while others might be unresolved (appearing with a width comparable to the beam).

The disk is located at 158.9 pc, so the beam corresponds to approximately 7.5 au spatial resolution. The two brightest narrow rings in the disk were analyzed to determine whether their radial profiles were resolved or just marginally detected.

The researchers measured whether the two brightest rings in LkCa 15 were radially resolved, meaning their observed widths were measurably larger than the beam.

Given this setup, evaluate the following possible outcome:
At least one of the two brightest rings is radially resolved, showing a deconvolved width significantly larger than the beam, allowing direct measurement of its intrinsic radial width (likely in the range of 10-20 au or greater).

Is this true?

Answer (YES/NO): YES